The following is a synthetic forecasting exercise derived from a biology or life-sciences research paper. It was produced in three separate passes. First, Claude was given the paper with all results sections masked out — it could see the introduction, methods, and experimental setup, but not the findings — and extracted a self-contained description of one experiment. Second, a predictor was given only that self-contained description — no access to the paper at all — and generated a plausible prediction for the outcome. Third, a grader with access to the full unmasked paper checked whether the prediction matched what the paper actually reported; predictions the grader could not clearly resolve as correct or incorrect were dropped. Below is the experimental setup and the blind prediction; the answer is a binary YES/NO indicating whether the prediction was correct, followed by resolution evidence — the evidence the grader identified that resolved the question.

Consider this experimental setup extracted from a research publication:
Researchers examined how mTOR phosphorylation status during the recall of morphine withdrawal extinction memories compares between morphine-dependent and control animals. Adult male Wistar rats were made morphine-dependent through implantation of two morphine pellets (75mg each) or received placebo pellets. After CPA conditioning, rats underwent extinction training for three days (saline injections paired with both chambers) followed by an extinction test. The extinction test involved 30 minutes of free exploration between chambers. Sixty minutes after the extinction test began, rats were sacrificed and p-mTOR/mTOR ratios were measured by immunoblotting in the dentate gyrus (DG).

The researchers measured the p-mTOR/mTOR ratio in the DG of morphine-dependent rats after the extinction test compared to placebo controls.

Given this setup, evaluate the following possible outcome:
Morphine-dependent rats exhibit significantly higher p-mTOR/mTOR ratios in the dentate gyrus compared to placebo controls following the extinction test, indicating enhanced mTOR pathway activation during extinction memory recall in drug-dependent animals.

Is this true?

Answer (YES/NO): NO